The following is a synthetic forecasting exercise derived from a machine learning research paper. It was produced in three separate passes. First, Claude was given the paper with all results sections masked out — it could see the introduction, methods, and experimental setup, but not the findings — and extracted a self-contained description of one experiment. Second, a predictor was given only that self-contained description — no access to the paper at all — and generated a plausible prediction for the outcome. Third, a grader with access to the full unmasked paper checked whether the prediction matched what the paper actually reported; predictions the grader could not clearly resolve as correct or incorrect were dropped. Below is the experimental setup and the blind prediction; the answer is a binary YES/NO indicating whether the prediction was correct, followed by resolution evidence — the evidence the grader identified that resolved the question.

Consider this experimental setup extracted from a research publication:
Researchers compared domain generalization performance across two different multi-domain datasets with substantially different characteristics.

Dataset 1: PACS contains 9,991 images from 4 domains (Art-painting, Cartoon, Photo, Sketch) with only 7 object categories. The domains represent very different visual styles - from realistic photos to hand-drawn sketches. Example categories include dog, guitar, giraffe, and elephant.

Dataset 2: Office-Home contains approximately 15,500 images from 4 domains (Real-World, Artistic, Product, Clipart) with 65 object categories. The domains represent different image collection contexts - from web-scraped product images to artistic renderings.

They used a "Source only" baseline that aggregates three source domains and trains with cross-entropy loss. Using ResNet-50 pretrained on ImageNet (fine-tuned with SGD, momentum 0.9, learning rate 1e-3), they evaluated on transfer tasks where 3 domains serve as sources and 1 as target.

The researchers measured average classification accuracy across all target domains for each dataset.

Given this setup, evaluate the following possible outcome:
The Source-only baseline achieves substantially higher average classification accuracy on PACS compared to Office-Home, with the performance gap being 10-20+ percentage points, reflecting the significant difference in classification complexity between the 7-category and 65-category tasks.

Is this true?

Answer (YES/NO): YES